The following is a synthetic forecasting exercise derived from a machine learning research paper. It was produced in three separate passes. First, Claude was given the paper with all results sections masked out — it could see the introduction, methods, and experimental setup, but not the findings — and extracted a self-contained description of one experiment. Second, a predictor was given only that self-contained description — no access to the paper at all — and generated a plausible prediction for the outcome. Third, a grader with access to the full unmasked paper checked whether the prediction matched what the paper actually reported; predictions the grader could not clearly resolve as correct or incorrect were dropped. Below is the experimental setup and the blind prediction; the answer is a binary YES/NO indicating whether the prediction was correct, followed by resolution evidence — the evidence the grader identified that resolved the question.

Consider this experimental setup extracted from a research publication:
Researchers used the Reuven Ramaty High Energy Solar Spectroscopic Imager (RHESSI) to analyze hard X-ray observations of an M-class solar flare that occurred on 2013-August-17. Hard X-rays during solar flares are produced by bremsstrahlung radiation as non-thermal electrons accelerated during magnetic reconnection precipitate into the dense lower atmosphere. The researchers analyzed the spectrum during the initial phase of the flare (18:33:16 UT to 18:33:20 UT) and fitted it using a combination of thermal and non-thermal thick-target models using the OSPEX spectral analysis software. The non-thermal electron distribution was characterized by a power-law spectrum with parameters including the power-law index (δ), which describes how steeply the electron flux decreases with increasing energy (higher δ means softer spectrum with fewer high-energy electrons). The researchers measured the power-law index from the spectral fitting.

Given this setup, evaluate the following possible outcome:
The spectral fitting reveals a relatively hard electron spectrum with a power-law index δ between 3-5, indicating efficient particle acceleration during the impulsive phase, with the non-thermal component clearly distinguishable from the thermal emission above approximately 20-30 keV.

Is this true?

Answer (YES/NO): NO